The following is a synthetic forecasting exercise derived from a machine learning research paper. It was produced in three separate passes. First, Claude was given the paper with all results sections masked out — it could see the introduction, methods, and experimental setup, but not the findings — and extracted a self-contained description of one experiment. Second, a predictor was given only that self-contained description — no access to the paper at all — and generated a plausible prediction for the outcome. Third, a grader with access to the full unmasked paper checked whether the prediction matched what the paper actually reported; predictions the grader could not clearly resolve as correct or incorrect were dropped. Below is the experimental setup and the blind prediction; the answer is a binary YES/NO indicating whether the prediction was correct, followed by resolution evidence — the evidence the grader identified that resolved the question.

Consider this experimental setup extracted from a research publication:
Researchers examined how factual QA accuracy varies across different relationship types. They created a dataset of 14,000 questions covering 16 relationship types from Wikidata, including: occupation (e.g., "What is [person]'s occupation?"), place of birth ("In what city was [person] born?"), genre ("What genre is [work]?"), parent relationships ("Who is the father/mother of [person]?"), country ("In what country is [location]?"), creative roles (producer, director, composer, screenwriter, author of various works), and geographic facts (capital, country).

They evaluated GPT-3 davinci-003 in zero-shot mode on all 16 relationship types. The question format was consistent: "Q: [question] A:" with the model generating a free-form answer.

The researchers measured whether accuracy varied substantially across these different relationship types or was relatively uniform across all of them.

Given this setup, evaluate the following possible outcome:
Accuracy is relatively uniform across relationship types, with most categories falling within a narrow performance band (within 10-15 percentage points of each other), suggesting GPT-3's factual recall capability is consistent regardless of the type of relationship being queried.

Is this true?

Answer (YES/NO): NO